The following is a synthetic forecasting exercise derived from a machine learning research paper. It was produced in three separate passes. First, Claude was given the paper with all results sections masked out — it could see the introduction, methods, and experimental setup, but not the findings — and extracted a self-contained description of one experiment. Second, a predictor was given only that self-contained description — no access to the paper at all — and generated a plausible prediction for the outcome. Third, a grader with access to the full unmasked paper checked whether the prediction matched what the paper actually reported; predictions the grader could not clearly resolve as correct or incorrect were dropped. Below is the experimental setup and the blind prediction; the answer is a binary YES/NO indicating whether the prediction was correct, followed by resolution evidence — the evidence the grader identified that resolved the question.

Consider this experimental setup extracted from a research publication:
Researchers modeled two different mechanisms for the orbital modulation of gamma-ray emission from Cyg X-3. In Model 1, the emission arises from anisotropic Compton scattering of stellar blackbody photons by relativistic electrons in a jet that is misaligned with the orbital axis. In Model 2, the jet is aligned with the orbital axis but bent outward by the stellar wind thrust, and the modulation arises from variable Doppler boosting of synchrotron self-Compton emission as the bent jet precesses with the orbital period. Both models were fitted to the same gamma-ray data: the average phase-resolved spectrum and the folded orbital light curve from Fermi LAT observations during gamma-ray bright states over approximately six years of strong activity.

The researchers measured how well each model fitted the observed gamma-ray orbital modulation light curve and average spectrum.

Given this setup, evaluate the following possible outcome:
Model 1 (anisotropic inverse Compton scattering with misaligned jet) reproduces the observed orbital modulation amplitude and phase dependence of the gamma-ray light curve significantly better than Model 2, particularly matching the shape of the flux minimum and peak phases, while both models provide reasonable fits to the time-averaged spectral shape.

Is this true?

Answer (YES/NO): NO